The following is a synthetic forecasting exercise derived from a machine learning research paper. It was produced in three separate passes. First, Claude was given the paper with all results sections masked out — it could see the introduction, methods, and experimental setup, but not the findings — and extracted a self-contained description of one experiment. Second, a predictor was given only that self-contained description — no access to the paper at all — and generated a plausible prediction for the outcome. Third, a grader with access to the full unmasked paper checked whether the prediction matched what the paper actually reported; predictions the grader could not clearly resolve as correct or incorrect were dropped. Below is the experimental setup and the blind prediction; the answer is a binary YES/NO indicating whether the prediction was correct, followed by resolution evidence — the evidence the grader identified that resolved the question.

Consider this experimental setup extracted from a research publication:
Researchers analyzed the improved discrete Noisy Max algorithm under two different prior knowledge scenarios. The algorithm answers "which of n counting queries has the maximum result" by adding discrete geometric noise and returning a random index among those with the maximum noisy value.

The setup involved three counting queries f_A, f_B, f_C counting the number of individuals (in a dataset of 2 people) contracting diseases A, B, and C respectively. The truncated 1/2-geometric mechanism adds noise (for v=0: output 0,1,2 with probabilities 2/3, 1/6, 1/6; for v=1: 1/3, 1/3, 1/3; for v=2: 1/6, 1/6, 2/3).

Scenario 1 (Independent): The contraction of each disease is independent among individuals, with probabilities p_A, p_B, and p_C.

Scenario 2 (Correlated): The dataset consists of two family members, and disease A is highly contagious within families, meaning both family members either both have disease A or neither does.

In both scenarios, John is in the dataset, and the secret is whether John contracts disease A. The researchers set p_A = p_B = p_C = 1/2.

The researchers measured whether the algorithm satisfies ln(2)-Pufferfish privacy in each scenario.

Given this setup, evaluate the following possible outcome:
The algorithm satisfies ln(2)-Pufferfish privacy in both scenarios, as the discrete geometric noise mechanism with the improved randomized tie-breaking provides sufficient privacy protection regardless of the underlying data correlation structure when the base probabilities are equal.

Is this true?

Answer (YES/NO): NO